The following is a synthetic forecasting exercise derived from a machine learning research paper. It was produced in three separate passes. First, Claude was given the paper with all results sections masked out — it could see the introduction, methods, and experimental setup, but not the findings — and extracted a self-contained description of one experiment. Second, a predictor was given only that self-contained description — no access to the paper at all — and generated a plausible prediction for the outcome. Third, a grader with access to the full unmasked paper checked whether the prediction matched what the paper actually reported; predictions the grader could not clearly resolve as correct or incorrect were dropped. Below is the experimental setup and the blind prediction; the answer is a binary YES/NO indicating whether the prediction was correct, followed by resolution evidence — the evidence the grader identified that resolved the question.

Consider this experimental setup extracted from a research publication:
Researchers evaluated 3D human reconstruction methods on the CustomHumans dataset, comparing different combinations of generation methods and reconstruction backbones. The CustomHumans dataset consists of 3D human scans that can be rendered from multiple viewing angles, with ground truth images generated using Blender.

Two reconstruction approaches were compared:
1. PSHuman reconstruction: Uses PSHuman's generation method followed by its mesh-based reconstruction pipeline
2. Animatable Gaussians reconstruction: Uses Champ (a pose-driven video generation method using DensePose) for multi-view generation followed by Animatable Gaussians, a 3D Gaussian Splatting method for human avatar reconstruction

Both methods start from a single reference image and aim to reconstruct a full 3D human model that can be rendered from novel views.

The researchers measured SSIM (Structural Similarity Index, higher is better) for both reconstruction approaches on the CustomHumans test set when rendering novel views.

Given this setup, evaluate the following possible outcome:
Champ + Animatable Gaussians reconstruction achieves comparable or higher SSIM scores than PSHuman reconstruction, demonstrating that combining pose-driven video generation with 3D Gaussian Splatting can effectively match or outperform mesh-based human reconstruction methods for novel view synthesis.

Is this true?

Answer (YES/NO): YES